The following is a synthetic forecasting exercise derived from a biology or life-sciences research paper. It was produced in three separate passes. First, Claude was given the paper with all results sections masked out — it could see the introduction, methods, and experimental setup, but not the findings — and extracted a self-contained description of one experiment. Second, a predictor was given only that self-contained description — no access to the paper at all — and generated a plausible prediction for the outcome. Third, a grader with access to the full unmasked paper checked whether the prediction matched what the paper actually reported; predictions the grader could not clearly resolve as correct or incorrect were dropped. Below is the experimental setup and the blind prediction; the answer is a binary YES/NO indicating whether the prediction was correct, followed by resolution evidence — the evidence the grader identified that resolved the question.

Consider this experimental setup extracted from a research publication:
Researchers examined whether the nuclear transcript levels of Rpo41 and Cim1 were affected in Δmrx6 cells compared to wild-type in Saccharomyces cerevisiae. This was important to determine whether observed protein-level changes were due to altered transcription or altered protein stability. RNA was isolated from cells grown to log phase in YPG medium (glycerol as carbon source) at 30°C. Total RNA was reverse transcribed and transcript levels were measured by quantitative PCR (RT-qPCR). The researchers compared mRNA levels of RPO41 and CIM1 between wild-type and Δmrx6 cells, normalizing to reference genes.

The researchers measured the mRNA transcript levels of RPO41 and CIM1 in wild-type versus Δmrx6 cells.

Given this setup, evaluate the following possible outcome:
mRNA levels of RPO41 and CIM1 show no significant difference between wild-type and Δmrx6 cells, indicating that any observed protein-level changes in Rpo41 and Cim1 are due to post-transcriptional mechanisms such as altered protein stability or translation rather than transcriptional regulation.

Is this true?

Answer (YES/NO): YES